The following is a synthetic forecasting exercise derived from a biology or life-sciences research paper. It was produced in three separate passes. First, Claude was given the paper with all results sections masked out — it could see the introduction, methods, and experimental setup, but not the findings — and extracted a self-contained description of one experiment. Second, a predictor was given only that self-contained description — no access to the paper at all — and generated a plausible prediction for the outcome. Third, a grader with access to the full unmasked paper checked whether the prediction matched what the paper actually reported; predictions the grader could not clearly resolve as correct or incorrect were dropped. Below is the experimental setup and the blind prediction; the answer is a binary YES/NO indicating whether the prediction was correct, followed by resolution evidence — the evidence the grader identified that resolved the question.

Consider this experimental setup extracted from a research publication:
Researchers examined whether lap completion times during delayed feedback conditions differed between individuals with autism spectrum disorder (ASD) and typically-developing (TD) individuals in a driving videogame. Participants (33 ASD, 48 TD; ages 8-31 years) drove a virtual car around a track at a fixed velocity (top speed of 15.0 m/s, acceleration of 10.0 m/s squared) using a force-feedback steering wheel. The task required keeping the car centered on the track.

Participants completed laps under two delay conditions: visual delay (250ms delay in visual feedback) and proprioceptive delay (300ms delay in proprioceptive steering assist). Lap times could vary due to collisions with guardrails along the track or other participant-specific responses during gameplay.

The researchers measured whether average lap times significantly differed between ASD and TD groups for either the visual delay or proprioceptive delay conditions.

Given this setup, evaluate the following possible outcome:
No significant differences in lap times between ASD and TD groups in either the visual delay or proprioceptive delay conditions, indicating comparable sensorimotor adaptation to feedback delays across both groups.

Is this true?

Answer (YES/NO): YES